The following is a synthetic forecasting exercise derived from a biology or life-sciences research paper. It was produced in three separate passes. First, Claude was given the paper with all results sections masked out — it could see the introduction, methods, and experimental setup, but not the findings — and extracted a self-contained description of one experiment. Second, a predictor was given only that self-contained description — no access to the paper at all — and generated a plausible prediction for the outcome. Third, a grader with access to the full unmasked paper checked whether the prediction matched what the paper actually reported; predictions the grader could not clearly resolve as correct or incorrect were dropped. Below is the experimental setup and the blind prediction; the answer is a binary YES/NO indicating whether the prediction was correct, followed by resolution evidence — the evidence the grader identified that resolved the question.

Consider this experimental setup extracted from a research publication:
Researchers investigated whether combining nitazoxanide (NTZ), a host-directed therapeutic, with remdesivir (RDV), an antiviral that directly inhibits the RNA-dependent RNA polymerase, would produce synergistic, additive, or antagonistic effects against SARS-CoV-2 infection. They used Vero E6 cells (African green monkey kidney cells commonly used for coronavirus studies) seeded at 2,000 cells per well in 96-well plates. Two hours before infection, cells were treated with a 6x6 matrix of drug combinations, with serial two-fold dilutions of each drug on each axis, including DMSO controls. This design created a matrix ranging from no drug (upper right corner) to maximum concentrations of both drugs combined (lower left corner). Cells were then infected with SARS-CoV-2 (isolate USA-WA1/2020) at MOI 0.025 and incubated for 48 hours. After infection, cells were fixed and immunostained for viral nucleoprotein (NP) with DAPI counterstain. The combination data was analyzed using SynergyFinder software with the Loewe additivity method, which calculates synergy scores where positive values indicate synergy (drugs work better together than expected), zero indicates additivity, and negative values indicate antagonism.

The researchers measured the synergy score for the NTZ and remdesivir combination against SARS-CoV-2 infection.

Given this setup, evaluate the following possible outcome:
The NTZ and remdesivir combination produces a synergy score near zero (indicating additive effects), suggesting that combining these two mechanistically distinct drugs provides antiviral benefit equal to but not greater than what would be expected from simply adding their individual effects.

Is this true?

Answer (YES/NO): NO